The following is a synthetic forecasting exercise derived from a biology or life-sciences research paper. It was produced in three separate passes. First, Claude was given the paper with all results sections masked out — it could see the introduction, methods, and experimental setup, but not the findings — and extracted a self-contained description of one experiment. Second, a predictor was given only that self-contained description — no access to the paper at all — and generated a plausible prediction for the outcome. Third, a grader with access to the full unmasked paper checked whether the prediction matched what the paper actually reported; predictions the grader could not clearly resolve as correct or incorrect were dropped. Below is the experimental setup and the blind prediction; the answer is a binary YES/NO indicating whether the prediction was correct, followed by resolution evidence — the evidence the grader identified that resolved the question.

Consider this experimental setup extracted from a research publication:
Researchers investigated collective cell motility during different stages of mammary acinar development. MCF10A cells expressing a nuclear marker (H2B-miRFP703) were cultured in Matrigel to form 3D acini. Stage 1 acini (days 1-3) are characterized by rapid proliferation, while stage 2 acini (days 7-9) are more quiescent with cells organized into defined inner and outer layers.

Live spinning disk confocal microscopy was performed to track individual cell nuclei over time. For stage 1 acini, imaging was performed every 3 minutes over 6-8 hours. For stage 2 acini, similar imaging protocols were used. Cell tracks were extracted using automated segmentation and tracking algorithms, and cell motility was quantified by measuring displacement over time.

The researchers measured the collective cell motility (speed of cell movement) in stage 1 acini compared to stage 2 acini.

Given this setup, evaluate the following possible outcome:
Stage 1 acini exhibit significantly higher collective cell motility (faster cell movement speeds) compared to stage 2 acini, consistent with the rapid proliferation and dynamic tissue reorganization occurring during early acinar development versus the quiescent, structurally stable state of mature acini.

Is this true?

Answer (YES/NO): YES